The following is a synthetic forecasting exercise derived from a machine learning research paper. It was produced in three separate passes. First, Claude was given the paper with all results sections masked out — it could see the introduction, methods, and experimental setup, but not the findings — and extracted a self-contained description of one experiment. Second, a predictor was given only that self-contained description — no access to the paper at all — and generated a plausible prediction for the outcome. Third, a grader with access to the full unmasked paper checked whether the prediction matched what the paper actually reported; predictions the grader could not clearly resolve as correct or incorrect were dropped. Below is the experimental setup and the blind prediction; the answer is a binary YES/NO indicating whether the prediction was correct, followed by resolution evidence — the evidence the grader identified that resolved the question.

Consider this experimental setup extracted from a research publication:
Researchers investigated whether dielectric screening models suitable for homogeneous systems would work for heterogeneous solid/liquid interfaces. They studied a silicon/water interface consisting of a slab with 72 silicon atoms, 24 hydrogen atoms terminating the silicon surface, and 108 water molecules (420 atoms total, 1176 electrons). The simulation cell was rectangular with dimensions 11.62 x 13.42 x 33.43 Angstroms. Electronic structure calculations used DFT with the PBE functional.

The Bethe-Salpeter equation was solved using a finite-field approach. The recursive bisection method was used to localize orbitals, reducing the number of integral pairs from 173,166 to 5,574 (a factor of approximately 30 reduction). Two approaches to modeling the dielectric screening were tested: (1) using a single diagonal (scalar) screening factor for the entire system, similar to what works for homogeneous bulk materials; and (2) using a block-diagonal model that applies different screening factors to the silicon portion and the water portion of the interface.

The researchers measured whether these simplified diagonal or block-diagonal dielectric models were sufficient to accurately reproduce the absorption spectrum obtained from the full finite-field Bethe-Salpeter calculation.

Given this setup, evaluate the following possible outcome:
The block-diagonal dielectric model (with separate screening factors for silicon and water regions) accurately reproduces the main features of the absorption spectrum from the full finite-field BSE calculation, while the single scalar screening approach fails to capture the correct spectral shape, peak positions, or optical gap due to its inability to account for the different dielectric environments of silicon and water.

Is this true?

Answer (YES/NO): YES